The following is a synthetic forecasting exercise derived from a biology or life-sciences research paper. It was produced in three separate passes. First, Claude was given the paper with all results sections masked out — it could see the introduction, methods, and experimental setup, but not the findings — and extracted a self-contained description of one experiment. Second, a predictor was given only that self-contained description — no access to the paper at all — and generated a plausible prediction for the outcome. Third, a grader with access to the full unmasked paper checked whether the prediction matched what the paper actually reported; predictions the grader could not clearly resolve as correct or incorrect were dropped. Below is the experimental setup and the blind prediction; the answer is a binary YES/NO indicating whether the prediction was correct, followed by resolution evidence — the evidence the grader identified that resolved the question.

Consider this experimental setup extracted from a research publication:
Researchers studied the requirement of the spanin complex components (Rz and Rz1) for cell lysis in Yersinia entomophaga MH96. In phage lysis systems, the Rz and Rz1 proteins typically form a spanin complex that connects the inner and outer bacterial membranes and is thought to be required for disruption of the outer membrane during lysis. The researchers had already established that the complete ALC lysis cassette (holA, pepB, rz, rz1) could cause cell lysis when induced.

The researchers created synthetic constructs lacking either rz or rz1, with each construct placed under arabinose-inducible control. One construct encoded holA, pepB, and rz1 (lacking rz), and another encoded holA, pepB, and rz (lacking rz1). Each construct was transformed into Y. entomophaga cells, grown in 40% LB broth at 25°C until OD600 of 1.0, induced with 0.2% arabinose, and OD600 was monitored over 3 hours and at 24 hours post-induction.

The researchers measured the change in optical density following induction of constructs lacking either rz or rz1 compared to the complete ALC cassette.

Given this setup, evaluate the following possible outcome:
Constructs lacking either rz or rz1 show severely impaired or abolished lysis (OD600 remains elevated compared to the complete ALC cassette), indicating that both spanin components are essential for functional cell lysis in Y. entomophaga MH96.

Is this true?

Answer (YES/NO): NO